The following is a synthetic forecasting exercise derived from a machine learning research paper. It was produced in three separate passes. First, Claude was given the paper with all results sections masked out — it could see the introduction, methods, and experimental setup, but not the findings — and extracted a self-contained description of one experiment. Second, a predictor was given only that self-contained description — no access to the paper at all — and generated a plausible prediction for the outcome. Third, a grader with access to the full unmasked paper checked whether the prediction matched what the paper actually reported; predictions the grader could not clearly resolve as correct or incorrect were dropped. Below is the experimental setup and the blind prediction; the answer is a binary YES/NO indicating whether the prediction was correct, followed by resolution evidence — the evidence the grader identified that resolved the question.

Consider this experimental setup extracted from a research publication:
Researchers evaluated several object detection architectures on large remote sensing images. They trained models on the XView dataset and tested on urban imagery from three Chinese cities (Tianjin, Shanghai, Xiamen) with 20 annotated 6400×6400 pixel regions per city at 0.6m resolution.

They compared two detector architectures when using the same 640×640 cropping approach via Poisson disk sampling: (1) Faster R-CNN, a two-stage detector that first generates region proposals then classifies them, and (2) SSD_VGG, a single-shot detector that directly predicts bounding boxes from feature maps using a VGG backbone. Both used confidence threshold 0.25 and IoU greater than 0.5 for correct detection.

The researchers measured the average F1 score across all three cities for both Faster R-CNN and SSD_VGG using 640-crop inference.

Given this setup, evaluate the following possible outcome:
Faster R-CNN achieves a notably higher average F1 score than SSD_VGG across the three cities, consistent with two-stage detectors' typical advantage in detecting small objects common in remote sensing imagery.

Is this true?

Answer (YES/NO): NO